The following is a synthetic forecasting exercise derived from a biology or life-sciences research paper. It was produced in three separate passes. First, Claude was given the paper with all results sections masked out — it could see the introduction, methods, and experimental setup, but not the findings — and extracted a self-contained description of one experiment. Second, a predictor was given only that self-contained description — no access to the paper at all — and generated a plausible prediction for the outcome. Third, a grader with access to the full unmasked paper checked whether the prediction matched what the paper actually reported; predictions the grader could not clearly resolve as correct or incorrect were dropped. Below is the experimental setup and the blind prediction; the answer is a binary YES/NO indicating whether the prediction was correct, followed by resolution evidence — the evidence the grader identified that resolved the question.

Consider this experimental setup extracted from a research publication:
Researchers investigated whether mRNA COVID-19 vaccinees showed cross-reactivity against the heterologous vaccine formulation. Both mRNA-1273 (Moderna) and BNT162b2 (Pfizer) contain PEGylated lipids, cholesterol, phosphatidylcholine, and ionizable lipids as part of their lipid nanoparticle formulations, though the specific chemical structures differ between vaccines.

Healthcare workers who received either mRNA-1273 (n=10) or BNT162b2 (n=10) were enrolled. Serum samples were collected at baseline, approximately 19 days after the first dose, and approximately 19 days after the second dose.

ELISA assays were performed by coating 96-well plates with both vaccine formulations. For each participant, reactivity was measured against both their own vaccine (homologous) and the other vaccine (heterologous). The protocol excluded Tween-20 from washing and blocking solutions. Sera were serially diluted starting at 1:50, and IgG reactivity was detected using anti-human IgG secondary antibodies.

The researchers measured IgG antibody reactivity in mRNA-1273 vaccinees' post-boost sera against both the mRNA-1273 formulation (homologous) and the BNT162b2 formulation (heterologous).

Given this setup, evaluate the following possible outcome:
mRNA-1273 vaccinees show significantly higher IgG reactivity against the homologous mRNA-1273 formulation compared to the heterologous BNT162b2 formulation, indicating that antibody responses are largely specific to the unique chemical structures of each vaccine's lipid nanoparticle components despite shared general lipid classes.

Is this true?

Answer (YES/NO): NO